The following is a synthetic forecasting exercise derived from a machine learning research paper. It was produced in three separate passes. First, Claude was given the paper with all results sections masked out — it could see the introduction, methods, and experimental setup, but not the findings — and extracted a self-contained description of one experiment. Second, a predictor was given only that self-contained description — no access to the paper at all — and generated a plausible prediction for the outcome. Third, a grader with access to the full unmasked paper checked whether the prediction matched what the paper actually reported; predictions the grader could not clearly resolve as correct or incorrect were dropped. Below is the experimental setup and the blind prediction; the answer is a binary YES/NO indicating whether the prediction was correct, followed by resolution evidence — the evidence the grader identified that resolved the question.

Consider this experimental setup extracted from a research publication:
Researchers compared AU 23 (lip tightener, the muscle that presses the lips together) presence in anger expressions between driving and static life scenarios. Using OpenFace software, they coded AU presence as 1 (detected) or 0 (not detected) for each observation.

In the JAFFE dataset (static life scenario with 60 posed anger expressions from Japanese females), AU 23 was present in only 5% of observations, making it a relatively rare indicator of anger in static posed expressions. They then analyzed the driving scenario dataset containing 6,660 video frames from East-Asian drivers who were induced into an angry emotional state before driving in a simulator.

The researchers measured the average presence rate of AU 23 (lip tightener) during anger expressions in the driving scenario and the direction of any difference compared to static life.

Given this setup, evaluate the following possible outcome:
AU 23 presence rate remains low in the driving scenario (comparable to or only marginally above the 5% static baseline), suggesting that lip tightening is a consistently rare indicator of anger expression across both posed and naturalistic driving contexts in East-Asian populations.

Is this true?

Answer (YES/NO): NO